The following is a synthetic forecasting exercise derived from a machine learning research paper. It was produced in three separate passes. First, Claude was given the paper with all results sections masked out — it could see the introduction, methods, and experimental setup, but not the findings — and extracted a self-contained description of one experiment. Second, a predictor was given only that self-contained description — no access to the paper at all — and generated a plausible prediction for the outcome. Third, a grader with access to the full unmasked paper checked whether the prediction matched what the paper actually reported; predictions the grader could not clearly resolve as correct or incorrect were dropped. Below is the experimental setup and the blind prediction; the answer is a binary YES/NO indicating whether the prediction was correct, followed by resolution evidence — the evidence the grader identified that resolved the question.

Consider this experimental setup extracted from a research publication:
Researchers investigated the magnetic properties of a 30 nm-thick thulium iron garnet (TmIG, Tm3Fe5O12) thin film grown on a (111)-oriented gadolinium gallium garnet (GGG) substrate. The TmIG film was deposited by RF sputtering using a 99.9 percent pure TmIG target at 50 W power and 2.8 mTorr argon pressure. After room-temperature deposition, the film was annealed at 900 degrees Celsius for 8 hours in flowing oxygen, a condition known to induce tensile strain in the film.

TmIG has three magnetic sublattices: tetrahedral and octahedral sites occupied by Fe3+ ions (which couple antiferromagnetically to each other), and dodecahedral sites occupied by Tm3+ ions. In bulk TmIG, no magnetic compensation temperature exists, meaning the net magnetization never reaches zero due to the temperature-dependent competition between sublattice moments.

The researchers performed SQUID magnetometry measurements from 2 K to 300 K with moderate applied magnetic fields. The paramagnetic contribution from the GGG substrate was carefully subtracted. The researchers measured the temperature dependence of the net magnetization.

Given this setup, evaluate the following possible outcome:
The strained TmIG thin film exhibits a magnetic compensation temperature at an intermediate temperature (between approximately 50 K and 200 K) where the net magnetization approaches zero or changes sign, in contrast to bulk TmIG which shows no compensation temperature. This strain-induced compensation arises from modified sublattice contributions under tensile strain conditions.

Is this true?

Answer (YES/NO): NO